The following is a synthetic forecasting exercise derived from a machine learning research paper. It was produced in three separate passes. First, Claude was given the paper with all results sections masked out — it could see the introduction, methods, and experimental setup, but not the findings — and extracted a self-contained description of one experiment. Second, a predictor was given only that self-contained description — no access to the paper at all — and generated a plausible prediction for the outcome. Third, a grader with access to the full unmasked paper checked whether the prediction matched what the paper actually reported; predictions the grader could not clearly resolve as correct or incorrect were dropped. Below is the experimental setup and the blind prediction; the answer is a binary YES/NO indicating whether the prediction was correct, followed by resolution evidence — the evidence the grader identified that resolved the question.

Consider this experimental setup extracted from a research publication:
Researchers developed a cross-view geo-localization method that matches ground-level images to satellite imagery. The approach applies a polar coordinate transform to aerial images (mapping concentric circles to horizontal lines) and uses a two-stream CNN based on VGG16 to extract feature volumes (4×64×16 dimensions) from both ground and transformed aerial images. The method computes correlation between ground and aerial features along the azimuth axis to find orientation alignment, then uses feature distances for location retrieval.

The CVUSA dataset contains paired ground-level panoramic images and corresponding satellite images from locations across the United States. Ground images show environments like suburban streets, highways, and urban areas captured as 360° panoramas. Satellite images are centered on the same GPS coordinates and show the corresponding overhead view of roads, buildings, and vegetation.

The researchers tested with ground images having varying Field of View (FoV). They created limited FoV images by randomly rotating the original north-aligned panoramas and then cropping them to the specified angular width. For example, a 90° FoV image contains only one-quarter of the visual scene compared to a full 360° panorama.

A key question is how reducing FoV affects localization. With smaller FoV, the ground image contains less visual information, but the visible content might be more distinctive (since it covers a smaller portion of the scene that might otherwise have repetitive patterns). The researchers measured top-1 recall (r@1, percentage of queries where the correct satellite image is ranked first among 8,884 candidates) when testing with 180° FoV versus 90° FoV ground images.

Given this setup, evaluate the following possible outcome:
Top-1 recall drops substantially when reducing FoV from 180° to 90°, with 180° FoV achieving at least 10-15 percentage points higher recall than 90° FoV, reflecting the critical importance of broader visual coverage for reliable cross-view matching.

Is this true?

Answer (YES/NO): YES